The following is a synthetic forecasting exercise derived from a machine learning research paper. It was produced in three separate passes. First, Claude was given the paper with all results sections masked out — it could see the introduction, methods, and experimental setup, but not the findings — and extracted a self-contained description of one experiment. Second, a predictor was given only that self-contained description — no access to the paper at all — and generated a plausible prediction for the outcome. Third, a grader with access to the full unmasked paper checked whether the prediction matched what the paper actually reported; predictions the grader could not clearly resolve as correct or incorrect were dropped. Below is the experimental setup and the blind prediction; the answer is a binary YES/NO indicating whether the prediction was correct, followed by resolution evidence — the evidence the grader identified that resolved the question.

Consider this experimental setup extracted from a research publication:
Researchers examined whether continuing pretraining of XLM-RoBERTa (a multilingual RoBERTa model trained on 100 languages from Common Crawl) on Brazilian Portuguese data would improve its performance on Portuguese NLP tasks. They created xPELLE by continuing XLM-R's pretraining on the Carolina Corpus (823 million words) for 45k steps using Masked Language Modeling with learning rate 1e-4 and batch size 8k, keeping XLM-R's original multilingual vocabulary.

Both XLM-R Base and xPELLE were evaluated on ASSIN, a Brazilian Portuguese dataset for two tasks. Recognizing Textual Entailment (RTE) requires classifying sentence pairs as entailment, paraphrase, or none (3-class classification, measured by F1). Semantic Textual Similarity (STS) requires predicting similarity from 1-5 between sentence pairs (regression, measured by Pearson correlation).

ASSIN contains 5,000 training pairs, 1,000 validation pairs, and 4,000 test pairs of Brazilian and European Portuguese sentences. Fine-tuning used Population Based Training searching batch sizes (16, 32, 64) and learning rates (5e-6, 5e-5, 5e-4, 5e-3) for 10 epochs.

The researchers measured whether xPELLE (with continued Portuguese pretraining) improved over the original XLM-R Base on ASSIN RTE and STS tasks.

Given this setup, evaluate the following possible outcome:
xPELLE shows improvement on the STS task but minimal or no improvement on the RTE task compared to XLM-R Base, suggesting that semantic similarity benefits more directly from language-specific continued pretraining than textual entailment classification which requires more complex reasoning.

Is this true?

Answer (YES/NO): NO